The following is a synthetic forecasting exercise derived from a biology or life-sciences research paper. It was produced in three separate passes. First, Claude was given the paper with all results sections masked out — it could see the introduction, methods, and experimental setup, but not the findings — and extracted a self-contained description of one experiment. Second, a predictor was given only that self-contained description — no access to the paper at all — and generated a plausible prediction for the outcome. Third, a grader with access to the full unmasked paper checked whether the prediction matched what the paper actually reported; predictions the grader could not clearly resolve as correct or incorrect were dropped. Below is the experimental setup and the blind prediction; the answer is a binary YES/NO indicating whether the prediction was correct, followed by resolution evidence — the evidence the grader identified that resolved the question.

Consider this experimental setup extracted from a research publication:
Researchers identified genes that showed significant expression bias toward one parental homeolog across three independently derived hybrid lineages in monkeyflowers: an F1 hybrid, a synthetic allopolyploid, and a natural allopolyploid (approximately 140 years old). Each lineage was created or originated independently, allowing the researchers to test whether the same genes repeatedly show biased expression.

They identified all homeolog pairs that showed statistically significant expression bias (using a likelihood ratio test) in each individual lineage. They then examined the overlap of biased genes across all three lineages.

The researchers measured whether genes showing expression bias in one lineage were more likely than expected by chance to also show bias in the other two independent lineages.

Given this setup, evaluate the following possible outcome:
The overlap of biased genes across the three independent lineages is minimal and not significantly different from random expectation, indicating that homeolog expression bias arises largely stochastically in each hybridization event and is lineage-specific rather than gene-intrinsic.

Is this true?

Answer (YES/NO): NO